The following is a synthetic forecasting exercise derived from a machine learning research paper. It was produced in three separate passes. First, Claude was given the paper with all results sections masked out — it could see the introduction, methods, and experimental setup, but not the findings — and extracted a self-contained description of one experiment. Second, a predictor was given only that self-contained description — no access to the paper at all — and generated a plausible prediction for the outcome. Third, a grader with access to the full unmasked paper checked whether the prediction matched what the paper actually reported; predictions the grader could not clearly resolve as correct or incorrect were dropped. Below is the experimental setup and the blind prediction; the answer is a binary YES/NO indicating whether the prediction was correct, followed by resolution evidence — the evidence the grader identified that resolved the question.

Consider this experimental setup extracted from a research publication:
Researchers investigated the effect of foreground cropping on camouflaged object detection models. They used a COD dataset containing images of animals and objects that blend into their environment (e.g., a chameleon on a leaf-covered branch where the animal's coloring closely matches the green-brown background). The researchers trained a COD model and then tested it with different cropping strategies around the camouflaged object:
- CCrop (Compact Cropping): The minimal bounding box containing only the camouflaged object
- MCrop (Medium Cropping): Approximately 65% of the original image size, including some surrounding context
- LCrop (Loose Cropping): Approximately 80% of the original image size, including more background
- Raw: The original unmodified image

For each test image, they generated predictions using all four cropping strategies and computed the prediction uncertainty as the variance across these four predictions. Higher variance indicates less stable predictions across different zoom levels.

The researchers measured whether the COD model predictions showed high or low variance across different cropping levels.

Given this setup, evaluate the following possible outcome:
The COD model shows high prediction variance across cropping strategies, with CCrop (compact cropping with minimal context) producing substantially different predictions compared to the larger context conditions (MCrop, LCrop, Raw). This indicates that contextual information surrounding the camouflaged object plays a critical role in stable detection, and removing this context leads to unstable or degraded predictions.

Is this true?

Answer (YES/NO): YES